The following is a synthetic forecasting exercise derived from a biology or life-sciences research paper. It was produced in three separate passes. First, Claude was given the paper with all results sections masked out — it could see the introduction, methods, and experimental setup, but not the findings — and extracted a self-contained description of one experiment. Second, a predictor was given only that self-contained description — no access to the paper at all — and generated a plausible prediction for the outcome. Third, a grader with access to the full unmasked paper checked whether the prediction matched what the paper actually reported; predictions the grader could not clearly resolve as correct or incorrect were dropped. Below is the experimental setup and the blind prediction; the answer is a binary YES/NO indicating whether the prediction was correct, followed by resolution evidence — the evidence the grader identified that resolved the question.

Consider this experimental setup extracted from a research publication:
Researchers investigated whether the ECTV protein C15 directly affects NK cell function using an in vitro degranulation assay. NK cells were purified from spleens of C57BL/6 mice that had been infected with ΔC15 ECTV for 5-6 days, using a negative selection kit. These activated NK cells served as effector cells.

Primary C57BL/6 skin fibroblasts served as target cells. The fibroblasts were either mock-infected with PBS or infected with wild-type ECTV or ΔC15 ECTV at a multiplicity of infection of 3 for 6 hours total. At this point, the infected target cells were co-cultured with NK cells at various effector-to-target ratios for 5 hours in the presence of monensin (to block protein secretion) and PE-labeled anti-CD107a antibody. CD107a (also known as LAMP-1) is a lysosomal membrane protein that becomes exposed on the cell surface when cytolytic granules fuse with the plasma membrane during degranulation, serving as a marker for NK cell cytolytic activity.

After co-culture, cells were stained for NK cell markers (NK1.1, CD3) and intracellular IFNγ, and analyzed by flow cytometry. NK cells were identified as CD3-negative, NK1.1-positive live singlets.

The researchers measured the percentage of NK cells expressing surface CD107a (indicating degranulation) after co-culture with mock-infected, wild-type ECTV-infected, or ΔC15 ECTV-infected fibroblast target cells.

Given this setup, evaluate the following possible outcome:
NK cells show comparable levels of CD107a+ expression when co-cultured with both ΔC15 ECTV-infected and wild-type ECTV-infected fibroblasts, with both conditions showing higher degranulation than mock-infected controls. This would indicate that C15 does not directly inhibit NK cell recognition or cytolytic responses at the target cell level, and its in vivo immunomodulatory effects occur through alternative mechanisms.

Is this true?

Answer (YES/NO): NO